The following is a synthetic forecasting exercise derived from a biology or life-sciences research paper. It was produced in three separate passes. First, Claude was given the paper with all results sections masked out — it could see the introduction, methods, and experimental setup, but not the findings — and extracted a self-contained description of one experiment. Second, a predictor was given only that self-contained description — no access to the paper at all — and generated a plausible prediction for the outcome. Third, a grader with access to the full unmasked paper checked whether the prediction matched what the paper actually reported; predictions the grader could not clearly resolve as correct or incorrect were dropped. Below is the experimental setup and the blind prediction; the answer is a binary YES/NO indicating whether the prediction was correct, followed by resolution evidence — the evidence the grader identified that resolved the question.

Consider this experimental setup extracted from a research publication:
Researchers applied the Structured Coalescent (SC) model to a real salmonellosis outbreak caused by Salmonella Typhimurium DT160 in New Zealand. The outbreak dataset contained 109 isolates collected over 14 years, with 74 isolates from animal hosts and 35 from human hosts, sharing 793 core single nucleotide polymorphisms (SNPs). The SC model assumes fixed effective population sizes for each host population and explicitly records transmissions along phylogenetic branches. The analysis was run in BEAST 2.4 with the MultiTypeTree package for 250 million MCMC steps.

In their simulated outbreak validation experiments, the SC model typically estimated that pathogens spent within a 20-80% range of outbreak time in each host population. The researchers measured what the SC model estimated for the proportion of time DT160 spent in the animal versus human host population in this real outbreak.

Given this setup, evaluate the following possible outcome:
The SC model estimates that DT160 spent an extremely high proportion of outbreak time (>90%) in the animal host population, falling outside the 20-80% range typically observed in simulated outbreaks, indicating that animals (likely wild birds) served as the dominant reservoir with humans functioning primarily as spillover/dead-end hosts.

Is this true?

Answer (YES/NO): YES